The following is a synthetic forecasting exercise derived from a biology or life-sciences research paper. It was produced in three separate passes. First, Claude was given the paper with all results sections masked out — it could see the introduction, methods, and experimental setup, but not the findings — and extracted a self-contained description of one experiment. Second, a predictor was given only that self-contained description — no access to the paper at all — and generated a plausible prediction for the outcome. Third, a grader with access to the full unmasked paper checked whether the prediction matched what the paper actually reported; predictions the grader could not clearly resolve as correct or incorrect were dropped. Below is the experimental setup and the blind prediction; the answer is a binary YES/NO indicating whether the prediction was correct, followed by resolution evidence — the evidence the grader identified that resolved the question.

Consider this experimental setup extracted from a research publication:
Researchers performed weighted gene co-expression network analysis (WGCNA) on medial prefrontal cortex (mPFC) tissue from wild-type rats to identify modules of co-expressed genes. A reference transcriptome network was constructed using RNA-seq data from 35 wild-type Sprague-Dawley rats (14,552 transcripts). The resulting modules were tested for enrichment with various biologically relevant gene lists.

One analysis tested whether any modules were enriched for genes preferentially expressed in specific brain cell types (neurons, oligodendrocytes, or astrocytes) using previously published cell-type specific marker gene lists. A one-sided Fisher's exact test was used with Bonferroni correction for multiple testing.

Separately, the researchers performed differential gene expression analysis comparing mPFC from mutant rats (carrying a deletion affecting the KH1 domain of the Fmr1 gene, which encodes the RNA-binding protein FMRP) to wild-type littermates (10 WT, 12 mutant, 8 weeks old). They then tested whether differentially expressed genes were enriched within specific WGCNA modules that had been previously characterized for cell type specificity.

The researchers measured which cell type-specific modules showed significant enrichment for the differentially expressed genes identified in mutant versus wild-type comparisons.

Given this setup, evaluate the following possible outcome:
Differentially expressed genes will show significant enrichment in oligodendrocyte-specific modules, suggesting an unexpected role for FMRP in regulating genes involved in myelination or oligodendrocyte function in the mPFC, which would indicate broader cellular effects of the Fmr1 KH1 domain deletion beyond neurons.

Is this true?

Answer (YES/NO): NO